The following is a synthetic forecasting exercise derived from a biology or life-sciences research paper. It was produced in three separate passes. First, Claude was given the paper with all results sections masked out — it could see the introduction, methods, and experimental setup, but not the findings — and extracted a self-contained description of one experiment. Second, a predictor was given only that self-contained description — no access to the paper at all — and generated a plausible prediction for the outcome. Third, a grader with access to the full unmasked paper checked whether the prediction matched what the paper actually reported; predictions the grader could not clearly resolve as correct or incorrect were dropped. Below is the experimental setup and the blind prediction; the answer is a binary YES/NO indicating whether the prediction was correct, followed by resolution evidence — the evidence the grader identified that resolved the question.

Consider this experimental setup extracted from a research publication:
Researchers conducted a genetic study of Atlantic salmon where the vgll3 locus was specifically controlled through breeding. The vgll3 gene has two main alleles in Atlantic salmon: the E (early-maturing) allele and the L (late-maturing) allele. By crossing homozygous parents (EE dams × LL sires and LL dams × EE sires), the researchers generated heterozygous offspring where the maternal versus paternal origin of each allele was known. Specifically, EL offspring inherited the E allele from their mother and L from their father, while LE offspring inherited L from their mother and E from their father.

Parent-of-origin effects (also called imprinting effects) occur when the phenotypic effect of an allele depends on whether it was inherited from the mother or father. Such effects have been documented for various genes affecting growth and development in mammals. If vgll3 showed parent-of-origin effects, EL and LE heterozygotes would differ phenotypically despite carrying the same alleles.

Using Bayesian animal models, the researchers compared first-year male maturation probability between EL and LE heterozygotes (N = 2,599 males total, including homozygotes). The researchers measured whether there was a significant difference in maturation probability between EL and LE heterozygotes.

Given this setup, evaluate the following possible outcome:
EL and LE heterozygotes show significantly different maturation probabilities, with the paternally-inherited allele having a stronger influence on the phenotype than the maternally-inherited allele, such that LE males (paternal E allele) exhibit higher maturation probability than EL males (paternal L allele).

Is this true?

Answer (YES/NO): NO